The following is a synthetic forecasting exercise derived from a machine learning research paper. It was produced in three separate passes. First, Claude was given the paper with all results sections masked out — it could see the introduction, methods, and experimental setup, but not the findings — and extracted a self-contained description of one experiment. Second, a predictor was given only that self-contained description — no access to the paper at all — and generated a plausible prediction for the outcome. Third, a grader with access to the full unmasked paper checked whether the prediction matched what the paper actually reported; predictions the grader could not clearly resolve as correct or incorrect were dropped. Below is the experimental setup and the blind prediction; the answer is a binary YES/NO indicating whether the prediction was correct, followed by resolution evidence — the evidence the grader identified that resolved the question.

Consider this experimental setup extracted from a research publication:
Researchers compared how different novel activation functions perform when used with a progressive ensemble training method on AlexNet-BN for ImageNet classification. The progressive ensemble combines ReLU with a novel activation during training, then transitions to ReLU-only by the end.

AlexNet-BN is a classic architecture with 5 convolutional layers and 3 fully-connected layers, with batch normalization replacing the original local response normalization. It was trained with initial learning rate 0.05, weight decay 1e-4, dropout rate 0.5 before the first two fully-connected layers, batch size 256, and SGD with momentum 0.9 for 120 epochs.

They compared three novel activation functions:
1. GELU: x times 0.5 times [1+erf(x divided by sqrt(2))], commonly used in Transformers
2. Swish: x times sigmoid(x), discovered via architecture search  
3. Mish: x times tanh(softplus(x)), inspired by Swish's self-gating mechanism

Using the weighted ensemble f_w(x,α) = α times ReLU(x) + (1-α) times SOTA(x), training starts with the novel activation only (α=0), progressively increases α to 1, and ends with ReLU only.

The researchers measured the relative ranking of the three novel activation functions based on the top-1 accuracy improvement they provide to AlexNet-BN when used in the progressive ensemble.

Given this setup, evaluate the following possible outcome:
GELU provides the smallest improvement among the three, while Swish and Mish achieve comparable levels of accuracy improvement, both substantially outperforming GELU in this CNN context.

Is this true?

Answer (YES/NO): NO